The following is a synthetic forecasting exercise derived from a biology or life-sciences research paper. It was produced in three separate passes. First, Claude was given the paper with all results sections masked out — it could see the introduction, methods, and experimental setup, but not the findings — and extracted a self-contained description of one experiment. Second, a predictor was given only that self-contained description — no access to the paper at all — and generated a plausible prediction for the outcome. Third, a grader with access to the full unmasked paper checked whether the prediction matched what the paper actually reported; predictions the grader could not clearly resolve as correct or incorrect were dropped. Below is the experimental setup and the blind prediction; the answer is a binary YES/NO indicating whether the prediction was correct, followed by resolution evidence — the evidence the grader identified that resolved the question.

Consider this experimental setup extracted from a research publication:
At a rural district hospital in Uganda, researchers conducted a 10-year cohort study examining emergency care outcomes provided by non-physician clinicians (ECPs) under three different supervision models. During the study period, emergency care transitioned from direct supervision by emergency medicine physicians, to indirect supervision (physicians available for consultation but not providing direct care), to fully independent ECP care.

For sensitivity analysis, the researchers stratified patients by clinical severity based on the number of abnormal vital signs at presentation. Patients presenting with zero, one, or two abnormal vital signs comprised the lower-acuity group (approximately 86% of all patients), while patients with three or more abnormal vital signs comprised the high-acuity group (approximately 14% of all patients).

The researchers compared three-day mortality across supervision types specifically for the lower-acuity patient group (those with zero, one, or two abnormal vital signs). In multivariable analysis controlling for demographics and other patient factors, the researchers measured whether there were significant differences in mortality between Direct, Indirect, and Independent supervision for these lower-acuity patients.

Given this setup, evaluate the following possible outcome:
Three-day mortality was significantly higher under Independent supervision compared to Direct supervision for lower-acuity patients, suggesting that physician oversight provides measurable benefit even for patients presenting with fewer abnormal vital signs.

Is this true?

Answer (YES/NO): NO